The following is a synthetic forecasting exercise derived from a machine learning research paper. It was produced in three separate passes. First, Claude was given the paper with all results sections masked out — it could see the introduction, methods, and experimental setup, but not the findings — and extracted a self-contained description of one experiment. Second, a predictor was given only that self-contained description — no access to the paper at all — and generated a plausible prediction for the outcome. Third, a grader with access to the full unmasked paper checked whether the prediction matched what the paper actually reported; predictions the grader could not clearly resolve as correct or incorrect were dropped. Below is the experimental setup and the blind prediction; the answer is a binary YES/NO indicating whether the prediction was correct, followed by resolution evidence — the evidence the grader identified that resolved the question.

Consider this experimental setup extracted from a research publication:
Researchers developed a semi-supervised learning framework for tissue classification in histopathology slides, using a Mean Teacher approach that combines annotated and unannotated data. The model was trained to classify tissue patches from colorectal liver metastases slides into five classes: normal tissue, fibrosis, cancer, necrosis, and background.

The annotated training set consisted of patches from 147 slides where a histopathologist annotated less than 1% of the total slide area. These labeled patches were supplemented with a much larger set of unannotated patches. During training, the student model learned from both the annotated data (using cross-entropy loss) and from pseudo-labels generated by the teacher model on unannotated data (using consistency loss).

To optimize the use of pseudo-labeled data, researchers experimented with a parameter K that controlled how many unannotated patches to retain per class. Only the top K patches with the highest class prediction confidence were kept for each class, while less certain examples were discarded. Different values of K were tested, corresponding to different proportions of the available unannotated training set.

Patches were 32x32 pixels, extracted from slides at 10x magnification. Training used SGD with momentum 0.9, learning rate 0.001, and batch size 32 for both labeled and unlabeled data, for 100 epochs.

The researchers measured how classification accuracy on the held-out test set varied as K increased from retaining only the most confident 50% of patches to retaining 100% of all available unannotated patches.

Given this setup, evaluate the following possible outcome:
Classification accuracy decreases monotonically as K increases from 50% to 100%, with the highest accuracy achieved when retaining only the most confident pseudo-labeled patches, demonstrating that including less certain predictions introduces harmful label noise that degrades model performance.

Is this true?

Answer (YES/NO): NO